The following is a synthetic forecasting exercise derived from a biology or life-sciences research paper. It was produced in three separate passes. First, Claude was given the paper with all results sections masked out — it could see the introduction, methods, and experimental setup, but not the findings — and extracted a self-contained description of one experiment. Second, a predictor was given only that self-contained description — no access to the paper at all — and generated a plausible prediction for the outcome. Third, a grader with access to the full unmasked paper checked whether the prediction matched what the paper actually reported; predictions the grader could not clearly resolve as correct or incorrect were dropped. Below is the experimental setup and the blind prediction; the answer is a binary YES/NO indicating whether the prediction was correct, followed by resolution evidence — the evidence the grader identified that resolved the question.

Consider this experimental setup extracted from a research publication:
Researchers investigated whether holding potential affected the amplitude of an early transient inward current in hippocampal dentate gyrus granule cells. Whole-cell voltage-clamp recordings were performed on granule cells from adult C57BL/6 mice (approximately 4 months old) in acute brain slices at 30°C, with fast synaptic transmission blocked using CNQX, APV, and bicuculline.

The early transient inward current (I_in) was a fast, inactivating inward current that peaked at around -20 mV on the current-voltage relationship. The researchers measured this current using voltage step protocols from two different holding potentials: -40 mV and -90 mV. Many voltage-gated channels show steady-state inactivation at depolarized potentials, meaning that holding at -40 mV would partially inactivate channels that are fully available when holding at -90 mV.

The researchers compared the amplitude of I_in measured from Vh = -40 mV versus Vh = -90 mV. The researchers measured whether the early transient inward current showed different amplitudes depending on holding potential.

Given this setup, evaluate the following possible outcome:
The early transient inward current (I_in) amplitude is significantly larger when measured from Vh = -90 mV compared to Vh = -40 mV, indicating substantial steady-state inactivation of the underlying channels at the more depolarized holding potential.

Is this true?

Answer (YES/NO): NO